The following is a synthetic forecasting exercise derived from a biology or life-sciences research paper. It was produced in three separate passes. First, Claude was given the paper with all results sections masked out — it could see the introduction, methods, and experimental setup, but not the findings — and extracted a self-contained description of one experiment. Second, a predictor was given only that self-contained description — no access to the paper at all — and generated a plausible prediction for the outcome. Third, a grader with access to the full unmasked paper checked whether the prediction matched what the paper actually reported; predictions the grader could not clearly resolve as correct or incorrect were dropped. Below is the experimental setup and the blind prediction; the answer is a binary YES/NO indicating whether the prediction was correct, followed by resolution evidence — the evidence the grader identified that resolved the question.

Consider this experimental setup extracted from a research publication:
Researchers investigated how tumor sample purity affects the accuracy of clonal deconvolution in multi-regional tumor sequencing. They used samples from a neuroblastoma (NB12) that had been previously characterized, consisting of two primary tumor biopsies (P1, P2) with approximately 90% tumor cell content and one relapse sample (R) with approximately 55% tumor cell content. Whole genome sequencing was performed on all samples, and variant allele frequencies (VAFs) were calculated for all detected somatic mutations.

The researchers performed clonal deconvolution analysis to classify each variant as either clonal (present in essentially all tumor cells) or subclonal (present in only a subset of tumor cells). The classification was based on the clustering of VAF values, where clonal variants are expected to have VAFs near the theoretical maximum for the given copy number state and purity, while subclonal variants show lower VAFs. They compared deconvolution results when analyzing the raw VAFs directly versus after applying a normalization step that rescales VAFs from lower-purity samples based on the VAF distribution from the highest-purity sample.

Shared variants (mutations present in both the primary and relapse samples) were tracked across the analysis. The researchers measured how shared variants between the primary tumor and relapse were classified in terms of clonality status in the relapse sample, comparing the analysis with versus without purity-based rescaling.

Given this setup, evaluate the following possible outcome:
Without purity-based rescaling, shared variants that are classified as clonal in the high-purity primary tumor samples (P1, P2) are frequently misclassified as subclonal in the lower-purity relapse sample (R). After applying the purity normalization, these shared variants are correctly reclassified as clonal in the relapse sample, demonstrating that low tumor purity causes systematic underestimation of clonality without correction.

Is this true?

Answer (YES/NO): YES